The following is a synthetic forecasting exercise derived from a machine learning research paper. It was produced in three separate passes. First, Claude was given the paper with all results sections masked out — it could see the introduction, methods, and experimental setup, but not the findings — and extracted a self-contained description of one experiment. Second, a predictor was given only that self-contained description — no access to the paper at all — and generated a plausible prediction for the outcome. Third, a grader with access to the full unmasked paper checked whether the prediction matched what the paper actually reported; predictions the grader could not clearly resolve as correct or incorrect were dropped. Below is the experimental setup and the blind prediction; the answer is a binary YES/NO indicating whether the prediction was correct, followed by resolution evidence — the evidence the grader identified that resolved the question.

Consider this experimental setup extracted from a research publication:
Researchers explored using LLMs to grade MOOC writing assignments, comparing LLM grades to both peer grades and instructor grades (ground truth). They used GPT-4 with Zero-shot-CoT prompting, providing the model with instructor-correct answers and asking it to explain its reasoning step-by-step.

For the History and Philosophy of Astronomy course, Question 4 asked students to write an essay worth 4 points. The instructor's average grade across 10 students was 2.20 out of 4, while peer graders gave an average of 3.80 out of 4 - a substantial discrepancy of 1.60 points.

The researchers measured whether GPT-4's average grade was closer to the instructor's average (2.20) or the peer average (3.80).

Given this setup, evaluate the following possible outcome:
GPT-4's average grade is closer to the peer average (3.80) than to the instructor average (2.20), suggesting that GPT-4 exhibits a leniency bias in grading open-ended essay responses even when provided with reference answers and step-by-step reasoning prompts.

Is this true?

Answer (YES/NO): YES